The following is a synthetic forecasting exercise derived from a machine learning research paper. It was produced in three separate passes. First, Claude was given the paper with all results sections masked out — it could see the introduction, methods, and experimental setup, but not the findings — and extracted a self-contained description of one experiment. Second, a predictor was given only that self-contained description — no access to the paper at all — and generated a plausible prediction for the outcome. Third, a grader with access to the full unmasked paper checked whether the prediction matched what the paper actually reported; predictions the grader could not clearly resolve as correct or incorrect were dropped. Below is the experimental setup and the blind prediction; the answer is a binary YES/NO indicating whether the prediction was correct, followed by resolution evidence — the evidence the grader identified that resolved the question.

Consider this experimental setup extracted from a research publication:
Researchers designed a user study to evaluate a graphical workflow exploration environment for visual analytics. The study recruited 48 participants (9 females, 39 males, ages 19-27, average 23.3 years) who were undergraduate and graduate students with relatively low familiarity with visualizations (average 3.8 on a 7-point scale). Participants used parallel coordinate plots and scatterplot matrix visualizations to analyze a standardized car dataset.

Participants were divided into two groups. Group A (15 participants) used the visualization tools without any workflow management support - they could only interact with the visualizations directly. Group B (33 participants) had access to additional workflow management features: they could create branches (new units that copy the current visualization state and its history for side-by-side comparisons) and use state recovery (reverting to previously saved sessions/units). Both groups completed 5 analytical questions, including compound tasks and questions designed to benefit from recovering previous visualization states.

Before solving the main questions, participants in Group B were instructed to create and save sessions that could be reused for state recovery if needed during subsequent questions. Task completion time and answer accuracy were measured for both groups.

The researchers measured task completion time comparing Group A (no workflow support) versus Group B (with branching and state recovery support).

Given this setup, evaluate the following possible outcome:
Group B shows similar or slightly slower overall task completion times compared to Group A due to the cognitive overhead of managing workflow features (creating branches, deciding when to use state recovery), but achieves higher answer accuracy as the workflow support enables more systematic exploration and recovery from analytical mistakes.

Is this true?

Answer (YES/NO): YES